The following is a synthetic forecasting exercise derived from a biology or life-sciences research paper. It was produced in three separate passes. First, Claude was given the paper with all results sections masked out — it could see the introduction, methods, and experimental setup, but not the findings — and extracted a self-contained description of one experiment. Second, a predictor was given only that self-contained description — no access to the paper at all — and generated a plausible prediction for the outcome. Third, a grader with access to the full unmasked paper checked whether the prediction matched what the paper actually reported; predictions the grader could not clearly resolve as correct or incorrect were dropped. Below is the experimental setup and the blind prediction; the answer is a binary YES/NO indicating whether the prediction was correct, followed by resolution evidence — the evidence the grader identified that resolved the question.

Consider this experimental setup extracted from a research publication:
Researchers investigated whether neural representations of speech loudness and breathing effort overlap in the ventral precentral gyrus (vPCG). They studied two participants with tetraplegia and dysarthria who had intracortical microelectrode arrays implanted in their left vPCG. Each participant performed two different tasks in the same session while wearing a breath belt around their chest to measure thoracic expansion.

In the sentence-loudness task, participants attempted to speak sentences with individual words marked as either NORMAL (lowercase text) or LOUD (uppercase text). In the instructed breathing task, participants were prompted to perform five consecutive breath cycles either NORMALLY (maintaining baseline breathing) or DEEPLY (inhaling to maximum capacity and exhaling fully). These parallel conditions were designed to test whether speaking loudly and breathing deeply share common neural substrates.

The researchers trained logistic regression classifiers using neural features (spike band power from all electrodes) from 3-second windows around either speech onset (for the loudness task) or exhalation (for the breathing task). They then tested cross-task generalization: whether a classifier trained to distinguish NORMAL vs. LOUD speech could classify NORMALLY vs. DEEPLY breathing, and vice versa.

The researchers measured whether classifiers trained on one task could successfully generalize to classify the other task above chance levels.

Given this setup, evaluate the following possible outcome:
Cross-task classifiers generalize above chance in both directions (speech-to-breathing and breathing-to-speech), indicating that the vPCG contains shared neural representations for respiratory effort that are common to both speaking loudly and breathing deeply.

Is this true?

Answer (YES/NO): NO